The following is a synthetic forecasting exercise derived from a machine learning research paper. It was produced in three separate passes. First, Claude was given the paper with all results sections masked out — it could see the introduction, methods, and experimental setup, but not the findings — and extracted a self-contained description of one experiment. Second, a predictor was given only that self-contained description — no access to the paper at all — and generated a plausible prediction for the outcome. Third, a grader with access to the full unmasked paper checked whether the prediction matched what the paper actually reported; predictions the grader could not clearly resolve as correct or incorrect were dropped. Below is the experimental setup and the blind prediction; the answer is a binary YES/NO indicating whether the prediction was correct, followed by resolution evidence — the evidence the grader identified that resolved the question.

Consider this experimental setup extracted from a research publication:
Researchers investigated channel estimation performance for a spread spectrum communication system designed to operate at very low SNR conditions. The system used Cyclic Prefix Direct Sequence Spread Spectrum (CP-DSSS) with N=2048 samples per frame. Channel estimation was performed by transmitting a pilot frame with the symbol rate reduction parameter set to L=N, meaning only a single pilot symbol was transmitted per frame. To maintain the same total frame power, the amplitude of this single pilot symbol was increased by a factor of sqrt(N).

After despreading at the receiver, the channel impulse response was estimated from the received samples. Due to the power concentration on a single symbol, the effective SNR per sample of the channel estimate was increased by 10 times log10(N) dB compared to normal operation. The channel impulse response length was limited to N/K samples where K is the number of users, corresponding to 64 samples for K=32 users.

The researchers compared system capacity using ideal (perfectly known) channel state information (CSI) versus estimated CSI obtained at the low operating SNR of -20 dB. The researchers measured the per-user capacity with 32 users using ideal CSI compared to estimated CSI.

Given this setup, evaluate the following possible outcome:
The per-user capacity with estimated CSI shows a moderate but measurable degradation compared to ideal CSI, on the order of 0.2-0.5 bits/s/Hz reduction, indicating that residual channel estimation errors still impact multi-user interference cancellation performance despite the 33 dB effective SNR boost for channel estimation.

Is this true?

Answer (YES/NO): NO